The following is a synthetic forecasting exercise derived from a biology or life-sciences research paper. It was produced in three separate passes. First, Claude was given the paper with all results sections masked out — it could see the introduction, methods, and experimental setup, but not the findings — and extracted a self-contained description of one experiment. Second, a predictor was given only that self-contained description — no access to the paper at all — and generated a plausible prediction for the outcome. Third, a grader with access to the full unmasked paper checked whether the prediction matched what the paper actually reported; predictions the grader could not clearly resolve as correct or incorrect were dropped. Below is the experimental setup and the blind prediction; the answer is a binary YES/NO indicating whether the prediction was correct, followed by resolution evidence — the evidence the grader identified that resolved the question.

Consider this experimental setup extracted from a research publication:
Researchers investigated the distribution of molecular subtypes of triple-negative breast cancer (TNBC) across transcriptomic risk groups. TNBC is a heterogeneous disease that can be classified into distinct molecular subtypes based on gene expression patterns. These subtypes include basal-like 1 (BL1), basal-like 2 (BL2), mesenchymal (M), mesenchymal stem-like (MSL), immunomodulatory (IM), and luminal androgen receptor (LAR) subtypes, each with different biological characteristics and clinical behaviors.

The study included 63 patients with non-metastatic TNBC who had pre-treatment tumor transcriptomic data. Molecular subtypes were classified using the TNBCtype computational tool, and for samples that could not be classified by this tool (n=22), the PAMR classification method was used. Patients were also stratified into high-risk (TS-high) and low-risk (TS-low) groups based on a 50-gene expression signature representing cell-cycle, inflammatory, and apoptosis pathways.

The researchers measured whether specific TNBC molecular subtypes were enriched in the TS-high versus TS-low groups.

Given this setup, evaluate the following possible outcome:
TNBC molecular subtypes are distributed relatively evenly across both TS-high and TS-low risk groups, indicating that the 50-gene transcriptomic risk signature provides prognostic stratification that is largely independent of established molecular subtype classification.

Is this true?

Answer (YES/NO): YES